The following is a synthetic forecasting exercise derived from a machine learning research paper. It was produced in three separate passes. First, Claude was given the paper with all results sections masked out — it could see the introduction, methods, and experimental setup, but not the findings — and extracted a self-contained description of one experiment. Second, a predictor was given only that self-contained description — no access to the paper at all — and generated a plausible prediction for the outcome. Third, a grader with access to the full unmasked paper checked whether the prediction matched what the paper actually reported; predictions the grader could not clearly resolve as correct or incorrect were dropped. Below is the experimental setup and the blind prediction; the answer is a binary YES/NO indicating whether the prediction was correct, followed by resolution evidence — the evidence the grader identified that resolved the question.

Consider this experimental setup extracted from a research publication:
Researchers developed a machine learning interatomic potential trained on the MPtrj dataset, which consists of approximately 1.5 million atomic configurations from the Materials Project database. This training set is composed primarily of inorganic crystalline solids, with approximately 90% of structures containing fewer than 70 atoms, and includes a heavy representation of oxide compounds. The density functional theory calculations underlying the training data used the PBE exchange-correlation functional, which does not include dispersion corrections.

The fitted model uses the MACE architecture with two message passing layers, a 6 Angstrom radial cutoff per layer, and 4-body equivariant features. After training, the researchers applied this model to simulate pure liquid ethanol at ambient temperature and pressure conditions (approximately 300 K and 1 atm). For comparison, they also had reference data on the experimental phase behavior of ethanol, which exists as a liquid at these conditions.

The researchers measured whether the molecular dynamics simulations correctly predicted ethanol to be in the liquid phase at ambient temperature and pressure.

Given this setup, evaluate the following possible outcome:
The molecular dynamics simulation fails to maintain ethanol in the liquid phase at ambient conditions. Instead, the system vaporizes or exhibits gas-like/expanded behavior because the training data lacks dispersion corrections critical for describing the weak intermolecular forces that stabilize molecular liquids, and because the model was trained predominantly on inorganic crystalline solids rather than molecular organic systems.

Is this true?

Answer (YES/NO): NO